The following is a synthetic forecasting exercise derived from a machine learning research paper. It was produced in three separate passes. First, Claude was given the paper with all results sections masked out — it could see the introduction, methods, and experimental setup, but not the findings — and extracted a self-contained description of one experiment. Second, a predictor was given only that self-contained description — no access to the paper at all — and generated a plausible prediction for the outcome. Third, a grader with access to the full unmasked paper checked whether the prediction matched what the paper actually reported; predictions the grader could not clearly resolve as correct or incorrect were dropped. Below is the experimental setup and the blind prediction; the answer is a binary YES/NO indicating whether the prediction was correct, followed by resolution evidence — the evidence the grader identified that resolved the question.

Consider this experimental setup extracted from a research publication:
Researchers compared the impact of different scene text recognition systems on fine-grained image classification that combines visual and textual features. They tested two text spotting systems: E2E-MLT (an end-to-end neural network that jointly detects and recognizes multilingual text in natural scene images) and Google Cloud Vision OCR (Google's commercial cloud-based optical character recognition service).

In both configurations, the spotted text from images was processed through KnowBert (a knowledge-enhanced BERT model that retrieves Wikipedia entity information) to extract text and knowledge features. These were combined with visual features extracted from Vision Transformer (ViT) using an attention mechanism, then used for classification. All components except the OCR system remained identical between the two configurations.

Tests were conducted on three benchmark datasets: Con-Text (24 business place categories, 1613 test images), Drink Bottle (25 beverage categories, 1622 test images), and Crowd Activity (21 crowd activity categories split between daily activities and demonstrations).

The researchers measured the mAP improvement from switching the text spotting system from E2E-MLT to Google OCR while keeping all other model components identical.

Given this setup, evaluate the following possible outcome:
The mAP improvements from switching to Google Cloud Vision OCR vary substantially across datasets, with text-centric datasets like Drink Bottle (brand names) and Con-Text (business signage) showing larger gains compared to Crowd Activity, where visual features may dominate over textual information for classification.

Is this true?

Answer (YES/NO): NO